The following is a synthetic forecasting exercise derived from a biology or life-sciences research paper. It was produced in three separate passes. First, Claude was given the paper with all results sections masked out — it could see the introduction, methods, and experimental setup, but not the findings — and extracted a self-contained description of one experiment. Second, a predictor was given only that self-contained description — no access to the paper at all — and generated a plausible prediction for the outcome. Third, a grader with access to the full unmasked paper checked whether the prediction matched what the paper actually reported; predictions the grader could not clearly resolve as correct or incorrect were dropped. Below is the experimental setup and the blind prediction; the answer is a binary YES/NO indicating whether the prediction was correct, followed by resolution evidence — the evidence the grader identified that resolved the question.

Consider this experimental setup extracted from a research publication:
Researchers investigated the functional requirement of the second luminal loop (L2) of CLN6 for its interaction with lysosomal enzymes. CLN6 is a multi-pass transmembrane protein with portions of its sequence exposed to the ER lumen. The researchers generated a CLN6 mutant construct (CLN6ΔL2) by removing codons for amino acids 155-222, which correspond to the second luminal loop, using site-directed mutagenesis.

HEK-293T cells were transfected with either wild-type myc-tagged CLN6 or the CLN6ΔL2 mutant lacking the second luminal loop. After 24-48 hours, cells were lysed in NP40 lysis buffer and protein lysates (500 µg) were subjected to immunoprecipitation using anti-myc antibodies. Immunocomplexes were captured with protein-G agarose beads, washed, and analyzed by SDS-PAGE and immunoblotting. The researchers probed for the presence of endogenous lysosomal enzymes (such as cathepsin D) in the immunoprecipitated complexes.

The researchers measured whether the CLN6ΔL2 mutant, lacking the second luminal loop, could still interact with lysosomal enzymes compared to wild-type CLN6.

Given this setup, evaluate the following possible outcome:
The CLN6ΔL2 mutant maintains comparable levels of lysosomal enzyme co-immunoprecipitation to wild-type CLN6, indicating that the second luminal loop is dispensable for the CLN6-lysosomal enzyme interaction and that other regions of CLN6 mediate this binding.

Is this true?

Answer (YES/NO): NO